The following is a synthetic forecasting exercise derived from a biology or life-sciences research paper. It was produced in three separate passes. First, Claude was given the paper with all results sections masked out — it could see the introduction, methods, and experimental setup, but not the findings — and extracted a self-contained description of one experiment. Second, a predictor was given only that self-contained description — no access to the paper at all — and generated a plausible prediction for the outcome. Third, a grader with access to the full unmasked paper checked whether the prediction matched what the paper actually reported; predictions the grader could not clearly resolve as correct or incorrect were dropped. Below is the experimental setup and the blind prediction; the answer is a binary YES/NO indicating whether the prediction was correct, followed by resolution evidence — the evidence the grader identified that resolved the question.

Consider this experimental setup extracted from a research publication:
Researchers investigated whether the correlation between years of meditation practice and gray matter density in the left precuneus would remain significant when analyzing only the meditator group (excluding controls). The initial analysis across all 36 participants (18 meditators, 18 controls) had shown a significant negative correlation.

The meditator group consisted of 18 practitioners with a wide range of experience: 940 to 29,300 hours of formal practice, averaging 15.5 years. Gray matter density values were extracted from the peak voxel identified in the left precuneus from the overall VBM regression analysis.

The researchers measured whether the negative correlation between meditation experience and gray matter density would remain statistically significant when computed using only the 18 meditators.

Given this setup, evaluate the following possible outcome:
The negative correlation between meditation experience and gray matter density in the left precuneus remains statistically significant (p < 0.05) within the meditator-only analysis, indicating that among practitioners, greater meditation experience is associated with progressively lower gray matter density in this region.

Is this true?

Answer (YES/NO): YES